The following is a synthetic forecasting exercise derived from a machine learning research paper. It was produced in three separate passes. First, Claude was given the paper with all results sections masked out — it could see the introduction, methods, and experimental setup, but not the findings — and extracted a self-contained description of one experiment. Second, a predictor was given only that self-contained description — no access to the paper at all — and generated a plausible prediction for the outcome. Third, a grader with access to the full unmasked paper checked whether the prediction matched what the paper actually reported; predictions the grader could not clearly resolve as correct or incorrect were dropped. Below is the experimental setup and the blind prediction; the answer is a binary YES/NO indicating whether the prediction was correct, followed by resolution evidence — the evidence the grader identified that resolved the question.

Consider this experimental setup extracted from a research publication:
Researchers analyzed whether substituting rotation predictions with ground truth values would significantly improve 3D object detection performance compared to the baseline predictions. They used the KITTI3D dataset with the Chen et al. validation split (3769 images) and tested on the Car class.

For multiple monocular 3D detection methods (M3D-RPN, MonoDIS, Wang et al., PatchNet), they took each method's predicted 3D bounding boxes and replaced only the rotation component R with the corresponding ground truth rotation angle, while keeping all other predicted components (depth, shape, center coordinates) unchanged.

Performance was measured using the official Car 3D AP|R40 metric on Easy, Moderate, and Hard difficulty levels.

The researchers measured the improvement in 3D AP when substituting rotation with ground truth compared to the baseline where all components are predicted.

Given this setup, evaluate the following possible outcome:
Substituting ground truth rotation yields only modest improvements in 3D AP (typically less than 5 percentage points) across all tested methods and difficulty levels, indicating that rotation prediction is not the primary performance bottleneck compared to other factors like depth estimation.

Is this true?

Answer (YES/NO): YES